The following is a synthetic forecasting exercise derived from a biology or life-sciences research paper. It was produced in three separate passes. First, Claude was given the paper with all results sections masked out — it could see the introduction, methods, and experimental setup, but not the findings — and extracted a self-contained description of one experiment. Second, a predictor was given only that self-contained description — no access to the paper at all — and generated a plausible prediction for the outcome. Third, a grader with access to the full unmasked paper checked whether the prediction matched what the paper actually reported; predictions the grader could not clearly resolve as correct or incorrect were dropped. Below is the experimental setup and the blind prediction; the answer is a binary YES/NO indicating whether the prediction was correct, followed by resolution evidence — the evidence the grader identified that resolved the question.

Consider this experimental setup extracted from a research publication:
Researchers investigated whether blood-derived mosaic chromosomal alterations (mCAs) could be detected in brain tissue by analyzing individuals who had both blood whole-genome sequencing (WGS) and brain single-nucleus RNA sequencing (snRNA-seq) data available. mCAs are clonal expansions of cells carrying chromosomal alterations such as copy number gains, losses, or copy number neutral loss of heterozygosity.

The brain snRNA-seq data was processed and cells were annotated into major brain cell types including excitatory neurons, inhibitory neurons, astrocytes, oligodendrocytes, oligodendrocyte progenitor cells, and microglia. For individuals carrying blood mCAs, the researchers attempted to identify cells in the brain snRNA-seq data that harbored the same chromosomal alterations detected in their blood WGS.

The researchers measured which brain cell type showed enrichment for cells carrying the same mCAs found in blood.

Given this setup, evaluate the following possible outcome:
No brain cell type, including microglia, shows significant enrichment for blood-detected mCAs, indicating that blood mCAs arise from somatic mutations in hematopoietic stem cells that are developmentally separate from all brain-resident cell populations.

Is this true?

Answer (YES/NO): NO